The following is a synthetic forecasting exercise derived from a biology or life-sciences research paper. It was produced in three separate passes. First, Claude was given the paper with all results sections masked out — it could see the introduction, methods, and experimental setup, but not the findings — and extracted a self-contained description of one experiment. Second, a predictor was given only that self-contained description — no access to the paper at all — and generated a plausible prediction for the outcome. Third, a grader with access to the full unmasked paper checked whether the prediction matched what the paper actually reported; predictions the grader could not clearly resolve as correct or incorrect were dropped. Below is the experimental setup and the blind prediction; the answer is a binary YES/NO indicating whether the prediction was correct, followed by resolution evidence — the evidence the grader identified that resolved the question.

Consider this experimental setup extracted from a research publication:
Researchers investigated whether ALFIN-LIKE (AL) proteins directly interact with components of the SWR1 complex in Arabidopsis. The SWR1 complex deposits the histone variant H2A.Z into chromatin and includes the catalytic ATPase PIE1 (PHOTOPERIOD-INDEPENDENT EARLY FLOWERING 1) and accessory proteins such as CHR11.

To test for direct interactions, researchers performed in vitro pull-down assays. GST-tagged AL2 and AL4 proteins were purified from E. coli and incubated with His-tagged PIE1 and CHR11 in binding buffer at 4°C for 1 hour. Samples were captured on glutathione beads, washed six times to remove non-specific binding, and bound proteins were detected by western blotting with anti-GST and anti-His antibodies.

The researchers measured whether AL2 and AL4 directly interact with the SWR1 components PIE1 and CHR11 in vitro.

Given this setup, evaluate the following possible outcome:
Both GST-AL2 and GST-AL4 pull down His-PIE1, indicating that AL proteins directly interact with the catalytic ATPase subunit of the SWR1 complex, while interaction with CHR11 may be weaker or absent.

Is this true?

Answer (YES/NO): NO